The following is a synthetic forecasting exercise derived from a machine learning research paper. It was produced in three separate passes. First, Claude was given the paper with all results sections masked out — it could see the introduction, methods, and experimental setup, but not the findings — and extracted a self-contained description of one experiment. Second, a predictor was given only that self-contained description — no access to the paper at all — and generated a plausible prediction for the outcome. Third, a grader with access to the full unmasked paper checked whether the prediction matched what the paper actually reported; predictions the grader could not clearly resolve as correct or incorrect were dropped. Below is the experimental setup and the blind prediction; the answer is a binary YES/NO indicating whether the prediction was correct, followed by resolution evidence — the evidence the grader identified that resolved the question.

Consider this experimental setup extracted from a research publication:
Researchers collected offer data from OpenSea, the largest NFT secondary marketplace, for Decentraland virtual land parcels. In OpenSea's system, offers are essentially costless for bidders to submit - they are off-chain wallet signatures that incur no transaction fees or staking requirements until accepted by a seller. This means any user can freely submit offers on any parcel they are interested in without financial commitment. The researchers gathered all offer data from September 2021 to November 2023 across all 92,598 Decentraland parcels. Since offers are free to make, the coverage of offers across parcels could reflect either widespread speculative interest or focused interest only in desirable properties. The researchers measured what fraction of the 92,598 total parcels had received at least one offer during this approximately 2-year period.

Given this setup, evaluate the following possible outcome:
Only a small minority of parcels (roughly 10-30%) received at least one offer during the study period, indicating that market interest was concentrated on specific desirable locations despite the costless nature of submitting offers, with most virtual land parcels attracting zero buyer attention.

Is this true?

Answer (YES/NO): NO